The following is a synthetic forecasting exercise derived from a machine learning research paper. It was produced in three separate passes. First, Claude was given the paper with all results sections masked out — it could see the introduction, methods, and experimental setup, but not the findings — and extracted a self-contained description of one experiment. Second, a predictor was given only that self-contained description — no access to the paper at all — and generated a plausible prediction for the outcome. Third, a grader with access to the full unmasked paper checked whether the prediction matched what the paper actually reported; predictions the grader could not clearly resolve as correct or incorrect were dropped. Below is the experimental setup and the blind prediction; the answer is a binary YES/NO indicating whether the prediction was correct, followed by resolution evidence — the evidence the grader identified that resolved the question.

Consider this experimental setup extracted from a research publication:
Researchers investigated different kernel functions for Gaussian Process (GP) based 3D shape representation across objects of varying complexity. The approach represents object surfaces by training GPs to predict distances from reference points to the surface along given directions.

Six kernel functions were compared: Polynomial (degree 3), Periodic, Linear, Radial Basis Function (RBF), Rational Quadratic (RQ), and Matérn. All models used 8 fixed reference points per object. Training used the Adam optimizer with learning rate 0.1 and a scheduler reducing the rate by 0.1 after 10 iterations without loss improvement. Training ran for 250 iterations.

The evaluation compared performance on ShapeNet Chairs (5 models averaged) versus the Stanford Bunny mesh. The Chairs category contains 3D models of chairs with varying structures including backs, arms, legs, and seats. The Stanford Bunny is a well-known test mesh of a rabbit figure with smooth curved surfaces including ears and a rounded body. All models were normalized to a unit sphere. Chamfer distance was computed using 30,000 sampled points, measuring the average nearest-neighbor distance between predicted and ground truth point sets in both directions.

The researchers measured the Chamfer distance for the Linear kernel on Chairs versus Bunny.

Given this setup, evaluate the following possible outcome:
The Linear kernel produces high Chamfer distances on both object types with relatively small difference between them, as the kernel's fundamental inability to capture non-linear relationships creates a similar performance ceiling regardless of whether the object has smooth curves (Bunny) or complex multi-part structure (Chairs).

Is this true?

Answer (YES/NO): NO